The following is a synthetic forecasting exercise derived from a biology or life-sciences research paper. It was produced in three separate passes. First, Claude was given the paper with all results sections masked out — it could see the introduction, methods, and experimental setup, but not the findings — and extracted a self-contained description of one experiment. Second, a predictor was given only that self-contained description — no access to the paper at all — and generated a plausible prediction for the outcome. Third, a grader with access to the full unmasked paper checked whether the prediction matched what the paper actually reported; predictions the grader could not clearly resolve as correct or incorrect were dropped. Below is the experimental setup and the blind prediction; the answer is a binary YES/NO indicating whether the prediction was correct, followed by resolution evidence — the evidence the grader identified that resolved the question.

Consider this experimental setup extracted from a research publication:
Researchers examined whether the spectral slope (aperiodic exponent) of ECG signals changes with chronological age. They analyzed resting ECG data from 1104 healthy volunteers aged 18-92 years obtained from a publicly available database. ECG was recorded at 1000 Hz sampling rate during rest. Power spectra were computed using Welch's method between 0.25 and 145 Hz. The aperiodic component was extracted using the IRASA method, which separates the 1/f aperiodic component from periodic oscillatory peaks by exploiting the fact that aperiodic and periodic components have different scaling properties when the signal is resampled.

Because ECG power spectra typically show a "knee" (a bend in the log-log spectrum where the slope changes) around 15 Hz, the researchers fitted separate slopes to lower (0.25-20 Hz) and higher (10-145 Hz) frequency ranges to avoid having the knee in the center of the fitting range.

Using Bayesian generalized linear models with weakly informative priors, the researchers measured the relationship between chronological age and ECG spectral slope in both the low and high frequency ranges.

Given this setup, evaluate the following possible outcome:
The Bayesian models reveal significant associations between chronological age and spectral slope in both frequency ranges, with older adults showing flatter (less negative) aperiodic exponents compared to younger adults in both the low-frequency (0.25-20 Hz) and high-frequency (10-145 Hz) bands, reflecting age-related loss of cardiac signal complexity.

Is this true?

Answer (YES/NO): NO